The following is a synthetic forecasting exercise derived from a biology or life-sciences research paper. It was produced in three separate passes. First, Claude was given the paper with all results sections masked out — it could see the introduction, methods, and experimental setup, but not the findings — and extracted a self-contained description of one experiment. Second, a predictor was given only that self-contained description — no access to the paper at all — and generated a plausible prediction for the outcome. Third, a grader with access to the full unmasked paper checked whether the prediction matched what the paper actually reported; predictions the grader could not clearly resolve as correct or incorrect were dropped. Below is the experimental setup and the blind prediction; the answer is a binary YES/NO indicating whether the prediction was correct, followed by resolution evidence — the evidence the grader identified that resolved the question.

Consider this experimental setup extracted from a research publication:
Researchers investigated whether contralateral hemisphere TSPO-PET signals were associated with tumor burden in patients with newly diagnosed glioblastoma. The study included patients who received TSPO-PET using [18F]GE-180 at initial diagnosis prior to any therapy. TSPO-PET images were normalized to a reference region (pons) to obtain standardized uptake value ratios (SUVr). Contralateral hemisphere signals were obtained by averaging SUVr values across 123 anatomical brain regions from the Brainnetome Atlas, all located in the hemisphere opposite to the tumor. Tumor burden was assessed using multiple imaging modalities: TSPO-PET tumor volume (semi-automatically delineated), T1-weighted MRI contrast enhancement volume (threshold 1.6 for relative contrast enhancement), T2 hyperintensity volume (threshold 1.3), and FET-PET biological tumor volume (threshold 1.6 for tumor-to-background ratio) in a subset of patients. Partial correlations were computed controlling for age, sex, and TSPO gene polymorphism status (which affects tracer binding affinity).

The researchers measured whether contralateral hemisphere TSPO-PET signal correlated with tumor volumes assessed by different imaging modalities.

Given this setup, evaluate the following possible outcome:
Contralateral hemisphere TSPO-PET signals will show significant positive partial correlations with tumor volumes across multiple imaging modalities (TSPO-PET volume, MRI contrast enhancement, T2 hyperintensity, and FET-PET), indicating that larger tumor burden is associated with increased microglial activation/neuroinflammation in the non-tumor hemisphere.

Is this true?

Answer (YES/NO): NO